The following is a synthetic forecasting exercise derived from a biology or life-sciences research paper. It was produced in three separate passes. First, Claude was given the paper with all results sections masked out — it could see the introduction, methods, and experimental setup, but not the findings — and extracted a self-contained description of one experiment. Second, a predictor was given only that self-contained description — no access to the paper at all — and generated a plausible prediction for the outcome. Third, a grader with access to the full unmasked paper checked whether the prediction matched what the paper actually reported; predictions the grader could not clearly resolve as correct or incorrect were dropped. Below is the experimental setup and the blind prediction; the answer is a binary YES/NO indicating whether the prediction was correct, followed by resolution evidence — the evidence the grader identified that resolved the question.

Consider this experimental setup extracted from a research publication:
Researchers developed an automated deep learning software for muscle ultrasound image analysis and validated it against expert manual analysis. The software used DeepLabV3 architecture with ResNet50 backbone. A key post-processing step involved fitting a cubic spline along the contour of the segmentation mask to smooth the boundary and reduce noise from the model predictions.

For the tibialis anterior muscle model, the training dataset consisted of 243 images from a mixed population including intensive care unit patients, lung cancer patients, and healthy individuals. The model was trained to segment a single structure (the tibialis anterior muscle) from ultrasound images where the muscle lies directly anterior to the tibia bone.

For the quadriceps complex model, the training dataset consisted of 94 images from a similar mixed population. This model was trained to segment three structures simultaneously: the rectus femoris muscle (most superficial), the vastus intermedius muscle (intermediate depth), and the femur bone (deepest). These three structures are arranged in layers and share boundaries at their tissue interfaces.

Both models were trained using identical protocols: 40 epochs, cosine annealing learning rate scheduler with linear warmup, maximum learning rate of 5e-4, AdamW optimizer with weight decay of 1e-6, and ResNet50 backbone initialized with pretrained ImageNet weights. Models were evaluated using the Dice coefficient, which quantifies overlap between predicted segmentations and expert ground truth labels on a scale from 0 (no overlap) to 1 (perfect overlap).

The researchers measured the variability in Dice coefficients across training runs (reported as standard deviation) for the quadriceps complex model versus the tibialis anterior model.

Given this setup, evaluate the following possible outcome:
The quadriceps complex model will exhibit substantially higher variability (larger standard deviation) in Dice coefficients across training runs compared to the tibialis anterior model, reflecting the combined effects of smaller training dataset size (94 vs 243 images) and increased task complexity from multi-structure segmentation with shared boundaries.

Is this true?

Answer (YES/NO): YES